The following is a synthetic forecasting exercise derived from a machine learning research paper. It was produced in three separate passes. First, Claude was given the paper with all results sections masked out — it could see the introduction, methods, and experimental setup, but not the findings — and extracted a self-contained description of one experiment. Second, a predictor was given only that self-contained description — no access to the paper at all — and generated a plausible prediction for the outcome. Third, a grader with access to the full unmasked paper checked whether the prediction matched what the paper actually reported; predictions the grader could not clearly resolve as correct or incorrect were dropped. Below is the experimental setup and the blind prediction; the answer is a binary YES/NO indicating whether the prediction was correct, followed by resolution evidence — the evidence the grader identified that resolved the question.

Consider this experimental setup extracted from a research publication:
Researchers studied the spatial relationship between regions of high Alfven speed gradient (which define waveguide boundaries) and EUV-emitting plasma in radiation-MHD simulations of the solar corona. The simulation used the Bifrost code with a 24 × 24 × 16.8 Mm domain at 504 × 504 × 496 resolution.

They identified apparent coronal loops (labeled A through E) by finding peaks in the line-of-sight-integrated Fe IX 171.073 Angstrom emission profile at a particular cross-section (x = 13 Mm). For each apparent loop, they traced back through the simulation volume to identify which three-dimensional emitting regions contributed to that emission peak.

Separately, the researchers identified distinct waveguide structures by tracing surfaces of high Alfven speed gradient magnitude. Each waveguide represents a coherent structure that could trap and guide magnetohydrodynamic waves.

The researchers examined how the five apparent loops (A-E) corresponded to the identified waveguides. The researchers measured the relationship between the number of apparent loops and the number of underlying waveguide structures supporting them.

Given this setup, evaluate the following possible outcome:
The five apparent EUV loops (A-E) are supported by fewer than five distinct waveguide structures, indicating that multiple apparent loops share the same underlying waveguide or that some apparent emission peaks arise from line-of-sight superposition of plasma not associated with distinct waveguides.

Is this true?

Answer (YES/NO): YES